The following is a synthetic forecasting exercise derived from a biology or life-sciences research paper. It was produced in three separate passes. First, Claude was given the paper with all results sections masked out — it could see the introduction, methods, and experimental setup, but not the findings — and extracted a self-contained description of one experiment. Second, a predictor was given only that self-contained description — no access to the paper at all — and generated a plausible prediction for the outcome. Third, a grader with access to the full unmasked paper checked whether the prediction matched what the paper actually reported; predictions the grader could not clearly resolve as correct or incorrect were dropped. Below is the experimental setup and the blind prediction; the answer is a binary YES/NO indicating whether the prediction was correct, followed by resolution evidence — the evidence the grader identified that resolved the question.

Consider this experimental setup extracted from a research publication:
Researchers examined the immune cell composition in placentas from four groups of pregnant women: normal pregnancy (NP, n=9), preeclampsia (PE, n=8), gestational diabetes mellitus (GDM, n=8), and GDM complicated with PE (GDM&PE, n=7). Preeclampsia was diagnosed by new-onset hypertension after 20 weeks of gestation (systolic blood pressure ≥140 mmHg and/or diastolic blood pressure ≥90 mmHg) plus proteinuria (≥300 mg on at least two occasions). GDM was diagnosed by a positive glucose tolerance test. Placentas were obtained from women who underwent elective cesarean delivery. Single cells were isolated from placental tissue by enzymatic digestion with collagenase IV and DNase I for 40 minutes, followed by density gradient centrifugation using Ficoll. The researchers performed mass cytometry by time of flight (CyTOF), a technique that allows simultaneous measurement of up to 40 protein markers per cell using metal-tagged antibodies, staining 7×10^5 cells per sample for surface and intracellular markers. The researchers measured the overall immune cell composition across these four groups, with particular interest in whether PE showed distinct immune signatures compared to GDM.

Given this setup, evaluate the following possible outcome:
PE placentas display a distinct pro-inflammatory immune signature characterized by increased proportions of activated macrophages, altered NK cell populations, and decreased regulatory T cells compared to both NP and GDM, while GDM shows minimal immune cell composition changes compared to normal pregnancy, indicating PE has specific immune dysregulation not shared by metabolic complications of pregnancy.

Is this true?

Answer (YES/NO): NO